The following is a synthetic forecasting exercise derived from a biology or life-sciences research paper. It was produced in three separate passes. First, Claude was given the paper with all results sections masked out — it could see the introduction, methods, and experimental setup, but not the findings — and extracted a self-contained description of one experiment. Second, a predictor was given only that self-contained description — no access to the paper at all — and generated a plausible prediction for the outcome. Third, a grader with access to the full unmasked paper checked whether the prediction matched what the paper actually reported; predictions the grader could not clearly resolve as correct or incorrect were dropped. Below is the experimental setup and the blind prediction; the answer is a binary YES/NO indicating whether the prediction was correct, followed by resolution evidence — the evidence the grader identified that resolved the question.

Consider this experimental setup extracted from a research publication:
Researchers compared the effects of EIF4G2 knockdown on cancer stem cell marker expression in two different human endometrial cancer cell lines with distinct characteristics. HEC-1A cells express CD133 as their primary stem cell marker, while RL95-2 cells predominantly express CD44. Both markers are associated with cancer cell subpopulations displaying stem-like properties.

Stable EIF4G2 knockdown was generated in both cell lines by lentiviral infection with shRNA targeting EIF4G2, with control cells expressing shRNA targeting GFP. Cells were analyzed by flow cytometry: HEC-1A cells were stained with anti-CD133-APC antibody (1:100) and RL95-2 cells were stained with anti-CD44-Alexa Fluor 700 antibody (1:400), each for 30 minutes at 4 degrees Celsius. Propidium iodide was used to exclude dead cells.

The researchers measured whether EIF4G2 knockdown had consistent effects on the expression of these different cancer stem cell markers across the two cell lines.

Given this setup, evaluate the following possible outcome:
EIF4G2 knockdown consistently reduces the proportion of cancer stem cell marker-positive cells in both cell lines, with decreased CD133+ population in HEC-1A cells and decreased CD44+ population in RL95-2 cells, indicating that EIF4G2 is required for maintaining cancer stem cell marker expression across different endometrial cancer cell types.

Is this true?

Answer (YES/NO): NO